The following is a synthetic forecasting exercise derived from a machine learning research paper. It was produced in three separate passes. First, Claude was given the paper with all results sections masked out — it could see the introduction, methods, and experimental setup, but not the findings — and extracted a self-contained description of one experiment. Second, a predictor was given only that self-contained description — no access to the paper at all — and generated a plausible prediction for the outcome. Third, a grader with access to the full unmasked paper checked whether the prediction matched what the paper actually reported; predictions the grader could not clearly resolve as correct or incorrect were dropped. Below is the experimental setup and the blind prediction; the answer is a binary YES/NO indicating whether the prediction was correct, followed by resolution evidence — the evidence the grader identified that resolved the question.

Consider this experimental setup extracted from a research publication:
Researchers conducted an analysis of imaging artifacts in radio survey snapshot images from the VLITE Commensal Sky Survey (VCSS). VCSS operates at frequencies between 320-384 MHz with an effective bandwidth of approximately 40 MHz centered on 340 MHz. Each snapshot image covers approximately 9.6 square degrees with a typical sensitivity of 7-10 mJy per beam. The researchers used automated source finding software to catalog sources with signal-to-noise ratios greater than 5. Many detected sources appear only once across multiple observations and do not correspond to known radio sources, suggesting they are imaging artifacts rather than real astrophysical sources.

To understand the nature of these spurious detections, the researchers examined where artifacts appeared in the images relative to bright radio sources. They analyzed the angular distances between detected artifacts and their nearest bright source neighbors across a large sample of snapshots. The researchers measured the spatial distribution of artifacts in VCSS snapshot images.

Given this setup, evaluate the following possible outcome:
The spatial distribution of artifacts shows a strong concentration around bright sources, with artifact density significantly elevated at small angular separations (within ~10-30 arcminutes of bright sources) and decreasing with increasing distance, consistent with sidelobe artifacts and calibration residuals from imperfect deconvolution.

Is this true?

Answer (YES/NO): NO